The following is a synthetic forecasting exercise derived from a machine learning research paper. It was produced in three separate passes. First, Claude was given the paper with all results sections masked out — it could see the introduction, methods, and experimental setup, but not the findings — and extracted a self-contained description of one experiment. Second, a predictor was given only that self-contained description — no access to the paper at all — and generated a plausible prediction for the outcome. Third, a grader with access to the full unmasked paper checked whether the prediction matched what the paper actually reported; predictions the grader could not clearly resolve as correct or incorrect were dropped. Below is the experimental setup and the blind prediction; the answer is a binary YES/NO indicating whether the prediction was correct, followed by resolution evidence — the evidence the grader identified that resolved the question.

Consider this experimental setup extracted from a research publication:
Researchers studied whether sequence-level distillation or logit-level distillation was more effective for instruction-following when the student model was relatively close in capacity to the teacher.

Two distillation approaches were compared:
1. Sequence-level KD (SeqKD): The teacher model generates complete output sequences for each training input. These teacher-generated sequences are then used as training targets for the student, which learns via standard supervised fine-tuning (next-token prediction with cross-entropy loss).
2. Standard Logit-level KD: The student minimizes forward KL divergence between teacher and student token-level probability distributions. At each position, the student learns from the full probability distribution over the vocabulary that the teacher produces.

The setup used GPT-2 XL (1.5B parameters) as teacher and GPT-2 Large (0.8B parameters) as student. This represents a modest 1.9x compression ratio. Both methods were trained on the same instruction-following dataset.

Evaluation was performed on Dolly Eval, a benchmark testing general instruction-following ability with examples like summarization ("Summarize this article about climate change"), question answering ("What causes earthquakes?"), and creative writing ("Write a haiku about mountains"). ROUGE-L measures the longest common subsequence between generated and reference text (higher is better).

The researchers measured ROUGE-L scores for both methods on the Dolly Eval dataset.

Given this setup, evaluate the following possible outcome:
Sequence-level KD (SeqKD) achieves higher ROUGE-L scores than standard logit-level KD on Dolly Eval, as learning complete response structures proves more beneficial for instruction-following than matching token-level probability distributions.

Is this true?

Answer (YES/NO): YES